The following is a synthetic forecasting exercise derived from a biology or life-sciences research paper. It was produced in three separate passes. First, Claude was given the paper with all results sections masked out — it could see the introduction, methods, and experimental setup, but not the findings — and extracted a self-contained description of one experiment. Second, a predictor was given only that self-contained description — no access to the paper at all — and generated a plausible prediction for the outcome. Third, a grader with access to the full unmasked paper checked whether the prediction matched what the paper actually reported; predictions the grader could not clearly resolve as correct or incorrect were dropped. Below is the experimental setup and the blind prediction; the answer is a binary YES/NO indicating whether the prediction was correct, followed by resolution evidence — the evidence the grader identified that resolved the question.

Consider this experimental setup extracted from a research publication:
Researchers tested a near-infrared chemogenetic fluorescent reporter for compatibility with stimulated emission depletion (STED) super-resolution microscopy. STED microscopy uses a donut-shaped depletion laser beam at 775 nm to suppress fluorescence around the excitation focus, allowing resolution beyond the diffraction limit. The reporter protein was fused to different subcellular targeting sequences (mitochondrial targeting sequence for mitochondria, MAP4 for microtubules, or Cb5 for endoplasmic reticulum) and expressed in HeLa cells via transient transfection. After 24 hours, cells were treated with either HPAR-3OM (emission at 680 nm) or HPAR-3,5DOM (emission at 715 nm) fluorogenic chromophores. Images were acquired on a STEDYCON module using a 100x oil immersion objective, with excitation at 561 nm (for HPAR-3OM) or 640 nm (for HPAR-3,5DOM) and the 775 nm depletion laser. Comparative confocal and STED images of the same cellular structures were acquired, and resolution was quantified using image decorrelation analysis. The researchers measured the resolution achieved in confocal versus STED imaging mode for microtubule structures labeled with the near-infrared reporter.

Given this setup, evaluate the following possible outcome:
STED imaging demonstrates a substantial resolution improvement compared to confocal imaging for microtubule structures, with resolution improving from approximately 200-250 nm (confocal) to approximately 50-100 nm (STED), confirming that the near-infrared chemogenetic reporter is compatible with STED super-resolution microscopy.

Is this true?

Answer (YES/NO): NO